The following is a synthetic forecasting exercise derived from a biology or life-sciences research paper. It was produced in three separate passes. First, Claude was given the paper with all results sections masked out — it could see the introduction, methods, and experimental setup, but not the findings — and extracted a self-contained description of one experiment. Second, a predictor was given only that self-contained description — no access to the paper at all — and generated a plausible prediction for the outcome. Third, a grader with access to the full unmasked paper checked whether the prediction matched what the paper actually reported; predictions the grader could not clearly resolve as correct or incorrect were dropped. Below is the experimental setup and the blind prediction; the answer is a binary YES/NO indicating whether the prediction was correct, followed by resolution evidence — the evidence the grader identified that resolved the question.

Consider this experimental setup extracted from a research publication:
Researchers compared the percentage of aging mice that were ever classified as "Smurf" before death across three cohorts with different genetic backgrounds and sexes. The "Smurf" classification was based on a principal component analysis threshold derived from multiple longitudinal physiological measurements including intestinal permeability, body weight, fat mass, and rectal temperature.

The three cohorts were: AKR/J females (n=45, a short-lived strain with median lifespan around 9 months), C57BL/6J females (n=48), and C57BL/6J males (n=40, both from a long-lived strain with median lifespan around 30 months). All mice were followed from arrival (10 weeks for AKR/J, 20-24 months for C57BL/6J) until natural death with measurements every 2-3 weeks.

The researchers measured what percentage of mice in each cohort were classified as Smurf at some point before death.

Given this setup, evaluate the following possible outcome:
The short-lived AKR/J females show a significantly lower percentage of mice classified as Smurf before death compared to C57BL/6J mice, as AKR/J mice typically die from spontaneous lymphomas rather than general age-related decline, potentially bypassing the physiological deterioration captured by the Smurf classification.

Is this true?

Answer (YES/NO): NO